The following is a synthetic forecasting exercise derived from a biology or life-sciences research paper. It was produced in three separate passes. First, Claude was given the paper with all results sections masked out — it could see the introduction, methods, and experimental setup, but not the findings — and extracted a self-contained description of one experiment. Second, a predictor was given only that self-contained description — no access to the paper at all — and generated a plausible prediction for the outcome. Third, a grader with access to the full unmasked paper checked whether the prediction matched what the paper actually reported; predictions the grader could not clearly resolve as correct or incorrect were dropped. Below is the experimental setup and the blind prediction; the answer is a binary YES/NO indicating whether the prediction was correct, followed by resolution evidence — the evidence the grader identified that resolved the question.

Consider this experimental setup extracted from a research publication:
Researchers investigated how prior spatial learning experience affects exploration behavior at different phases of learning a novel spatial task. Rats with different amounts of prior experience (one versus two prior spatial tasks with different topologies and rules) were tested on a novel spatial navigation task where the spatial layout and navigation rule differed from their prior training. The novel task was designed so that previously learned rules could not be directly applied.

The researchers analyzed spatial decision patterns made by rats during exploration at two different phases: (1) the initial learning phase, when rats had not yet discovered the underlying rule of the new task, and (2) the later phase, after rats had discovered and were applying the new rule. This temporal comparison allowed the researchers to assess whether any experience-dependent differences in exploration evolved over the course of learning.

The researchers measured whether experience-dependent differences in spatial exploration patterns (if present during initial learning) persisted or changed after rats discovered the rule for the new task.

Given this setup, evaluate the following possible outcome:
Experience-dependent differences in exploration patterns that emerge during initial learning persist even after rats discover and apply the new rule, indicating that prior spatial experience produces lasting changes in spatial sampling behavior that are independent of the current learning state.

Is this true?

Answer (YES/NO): NO